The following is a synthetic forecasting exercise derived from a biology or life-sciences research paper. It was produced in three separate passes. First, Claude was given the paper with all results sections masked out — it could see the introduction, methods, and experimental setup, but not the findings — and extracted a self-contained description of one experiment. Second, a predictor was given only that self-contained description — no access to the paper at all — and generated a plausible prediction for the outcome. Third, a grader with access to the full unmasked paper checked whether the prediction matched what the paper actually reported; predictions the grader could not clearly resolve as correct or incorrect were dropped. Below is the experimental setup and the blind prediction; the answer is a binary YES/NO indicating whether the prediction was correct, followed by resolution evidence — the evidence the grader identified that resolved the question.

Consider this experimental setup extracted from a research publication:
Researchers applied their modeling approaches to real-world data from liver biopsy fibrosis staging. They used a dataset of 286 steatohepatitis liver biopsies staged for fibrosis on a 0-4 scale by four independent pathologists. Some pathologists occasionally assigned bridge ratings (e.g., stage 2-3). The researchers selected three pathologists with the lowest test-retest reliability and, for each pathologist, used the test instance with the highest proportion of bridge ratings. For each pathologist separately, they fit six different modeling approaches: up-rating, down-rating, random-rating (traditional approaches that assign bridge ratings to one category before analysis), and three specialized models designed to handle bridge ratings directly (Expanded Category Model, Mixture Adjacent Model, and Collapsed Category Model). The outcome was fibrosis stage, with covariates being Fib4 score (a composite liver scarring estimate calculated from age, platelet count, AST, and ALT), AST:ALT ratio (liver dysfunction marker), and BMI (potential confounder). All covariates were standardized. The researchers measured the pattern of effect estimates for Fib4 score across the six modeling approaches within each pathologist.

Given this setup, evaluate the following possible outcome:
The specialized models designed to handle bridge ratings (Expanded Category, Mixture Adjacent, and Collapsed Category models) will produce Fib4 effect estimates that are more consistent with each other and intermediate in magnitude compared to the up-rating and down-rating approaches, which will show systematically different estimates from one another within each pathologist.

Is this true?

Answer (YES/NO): NO